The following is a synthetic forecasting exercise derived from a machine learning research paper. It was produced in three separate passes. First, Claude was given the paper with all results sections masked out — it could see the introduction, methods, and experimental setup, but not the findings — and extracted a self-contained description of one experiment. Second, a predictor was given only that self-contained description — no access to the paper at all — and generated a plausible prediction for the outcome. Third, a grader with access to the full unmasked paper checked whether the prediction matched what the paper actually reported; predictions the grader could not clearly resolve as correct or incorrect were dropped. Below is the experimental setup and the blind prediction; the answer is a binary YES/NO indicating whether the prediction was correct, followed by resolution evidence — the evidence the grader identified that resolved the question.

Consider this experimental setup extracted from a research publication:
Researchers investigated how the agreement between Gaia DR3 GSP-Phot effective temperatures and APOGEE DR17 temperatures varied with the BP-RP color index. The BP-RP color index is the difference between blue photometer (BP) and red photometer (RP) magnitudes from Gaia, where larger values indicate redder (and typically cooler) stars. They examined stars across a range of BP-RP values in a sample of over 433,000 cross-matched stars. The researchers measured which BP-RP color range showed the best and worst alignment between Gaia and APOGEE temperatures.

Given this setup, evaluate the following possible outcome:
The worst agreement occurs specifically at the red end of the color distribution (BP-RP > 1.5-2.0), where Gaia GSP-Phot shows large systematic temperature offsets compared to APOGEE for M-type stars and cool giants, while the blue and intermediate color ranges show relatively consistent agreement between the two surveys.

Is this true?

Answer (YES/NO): NO